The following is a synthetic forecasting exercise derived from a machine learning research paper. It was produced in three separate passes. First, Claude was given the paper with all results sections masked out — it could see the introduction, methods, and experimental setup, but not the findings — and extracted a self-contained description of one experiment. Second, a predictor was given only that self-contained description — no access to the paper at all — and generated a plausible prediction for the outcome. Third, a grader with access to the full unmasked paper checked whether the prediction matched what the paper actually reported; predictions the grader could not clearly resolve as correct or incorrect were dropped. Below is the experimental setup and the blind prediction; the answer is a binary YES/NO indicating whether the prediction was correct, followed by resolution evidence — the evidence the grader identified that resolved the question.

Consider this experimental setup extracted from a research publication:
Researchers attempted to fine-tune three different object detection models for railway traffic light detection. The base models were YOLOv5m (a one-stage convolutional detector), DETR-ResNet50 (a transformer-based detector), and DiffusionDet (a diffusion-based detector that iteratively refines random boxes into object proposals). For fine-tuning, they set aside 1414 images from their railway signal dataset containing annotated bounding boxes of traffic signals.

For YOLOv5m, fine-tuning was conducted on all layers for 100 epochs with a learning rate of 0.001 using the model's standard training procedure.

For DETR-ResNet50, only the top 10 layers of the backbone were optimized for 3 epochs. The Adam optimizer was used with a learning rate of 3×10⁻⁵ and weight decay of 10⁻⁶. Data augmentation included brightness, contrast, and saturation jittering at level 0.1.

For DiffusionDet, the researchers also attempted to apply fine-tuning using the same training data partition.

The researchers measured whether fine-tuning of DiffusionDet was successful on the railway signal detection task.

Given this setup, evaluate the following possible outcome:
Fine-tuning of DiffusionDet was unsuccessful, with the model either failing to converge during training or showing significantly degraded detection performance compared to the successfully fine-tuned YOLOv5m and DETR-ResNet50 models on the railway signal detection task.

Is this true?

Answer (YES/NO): NO